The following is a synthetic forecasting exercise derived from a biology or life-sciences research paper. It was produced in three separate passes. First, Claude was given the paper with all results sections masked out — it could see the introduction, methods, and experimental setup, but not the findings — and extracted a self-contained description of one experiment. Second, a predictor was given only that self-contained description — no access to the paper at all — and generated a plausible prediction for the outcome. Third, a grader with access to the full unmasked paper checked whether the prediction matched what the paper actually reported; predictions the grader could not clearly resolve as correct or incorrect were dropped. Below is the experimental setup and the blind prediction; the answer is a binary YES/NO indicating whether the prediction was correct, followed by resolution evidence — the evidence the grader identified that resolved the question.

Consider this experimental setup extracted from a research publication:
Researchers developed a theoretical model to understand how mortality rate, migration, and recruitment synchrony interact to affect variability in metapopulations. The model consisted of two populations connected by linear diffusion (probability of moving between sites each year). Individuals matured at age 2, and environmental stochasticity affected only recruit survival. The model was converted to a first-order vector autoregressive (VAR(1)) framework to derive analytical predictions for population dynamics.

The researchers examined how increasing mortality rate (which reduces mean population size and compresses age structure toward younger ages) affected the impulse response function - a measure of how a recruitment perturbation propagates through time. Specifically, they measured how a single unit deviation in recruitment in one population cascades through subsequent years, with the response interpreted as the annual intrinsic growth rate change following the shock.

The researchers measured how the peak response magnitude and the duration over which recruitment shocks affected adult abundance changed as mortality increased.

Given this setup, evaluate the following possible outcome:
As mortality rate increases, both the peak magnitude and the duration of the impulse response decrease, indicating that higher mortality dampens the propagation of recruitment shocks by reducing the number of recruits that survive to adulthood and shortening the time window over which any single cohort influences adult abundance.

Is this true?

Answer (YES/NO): NO